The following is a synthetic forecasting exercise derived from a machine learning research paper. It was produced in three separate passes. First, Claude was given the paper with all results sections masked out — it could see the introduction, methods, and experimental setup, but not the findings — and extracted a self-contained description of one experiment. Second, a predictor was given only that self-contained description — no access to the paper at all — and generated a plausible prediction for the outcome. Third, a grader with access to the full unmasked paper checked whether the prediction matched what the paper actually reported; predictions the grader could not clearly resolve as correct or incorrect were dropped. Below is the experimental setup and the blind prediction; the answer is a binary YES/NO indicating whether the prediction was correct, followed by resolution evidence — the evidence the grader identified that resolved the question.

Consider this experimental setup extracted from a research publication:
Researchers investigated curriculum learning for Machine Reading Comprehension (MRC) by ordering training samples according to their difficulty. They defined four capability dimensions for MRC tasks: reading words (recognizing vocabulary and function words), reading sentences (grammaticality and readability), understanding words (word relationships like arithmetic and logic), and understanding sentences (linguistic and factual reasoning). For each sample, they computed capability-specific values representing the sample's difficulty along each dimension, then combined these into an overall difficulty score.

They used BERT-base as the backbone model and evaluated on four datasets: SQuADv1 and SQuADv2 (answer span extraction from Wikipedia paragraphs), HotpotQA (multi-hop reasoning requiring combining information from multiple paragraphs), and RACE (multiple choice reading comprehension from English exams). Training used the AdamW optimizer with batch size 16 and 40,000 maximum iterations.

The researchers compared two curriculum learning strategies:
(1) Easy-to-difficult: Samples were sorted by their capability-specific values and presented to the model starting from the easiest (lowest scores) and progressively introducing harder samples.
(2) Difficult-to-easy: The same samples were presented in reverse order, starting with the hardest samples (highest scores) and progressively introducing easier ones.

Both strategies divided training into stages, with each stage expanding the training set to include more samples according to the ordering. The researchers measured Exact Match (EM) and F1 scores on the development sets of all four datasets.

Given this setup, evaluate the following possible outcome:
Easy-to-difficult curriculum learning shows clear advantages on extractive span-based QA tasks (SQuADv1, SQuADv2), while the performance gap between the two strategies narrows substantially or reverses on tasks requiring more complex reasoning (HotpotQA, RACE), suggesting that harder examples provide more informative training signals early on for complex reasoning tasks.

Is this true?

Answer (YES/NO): NO